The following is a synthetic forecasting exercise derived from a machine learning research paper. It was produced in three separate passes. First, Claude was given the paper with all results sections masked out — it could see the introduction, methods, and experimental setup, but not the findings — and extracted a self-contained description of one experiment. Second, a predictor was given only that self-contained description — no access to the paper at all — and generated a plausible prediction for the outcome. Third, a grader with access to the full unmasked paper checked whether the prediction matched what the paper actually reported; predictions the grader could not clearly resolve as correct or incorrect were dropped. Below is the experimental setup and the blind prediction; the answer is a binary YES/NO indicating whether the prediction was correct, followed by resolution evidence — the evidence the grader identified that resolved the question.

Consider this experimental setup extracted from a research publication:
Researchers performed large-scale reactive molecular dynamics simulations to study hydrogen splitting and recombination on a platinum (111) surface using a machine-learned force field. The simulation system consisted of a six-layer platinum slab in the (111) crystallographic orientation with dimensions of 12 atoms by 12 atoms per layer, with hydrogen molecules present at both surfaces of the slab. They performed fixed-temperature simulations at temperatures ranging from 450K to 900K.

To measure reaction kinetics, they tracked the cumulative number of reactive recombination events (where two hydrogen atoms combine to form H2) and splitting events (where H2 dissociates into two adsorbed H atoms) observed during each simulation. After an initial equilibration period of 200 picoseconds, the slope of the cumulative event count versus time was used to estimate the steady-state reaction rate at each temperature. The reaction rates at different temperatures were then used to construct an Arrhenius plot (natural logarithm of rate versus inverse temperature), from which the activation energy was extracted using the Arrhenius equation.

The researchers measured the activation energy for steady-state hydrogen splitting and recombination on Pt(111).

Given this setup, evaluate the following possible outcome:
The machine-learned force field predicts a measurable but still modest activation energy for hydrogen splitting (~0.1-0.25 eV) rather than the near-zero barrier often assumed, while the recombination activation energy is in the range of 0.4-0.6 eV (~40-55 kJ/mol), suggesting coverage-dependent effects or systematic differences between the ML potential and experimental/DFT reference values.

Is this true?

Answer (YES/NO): NO